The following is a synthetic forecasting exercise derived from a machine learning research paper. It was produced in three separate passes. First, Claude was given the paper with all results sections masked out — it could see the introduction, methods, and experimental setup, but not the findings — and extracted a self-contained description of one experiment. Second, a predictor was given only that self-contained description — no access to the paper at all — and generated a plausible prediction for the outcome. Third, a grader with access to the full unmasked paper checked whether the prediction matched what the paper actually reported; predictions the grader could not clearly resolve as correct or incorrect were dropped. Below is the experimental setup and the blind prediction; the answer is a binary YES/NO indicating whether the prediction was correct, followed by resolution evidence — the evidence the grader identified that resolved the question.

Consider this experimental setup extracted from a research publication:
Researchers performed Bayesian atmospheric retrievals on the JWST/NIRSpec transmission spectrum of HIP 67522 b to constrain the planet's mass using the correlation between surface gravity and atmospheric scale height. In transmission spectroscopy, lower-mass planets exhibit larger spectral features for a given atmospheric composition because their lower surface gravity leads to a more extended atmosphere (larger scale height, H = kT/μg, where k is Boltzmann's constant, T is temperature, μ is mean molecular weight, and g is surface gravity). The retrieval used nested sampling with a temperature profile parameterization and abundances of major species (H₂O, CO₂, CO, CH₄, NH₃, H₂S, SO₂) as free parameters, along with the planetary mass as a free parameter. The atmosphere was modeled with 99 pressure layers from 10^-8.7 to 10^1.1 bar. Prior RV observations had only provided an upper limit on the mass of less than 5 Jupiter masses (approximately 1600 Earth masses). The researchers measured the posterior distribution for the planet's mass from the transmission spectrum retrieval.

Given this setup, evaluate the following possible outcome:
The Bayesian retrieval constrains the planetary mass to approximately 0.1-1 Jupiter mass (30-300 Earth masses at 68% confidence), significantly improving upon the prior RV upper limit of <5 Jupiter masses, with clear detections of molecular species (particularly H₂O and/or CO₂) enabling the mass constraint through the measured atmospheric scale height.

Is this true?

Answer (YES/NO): NO